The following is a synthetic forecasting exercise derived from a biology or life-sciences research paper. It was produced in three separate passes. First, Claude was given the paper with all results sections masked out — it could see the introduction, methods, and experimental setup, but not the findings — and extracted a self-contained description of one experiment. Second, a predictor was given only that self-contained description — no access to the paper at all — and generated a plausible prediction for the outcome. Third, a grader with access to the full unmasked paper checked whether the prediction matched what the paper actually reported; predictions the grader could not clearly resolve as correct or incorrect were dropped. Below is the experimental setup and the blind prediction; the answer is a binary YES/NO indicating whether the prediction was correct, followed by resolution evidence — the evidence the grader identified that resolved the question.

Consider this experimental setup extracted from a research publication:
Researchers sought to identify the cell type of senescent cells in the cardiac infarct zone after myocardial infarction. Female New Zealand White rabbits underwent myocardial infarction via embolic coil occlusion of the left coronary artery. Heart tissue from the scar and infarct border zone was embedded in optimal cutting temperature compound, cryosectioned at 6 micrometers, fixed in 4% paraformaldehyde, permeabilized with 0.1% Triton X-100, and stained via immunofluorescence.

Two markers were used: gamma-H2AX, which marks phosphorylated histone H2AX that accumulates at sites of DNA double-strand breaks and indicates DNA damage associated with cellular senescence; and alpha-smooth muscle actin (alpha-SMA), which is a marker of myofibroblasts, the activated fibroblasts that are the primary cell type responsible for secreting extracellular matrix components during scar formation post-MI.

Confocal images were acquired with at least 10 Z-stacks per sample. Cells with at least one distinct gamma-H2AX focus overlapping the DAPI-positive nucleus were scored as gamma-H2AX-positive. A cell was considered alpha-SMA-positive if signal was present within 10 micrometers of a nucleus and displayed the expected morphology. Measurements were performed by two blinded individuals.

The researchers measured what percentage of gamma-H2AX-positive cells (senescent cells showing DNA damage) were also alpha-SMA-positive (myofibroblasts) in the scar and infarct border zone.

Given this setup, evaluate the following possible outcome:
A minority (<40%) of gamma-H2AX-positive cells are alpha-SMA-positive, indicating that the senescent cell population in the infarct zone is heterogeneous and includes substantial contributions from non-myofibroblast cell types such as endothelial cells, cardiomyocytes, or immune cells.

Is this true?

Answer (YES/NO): NO